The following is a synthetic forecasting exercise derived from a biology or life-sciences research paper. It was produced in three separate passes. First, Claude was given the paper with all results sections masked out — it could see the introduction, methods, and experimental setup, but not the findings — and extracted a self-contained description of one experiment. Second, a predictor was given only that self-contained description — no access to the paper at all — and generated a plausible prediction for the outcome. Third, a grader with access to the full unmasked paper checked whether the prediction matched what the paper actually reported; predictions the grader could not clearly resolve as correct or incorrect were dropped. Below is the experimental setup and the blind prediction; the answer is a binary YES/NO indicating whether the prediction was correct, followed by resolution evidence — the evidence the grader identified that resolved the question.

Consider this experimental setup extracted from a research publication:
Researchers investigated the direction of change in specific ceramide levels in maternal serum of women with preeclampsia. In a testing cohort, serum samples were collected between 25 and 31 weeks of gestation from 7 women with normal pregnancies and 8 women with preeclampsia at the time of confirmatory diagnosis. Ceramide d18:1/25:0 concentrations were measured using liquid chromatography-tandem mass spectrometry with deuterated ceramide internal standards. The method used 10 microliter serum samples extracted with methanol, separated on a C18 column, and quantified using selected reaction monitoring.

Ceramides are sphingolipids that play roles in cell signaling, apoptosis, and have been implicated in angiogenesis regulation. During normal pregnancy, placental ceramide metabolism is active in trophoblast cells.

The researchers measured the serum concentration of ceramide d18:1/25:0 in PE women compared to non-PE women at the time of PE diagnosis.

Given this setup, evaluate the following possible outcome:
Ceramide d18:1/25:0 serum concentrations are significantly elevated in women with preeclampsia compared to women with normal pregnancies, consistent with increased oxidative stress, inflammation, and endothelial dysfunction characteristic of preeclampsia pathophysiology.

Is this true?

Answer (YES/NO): NO